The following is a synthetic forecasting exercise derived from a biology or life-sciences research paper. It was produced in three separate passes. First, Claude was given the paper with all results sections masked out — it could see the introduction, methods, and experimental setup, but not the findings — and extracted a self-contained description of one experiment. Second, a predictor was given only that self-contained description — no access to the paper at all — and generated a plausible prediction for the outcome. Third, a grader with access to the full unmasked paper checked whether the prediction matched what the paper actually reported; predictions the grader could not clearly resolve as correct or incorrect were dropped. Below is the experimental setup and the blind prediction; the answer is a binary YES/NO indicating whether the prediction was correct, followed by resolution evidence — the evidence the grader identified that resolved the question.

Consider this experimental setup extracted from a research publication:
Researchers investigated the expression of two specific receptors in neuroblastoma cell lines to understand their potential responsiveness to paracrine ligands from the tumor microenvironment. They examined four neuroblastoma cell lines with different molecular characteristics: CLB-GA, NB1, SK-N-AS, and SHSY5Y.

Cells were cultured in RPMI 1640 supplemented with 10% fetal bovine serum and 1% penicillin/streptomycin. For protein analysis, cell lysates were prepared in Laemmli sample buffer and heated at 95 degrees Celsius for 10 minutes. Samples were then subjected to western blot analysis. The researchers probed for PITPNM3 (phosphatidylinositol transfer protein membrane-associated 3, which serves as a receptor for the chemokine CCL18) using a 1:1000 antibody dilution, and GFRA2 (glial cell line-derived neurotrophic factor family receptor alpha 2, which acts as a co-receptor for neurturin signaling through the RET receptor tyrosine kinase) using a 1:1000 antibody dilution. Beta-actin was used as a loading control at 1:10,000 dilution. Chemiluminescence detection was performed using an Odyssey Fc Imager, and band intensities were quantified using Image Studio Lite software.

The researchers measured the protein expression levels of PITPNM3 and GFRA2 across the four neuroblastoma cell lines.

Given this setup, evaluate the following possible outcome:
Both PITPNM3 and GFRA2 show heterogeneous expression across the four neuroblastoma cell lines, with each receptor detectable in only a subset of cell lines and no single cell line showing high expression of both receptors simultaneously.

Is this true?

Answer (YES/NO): NO